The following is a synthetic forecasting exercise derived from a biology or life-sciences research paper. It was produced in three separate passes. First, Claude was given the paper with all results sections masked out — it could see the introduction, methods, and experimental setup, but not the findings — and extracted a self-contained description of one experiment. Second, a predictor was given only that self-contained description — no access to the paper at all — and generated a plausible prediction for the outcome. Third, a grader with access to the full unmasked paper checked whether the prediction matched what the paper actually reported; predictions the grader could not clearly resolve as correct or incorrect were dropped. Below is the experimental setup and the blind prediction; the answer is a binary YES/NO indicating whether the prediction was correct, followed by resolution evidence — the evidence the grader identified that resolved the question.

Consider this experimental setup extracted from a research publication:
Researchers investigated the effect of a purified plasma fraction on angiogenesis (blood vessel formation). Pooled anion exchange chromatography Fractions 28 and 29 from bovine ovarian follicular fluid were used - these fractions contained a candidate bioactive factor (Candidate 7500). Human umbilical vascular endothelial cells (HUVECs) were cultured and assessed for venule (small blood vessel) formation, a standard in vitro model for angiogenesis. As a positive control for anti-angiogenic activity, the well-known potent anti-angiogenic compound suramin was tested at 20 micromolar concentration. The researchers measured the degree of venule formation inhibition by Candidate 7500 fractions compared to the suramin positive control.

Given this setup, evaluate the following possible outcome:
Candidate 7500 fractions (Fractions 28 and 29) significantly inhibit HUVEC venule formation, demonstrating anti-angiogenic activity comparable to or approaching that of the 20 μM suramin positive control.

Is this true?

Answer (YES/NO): YES